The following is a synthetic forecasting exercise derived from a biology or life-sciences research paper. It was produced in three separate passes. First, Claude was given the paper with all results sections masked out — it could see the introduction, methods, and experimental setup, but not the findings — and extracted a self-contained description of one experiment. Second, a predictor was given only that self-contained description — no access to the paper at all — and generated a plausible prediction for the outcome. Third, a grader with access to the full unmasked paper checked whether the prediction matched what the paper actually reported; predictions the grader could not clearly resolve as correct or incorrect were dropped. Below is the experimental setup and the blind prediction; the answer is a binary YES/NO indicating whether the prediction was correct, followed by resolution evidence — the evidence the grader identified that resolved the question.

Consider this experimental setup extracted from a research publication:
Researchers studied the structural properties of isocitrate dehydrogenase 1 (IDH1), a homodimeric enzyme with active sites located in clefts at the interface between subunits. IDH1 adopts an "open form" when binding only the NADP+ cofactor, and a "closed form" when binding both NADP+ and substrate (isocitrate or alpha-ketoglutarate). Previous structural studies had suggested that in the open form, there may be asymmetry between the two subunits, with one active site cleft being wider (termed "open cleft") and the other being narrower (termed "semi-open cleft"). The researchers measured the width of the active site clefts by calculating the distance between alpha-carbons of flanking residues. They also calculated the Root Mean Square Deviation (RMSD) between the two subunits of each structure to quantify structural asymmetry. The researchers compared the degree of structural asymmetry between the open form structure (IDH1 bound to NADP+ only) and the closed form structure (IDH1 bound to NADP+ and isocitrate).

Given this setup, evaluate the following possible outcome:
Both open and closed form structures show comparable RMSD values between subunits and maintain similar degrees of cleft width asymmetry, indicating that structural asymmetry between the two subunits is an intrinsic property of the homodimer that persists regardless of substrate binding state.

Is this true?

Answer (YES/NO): NO